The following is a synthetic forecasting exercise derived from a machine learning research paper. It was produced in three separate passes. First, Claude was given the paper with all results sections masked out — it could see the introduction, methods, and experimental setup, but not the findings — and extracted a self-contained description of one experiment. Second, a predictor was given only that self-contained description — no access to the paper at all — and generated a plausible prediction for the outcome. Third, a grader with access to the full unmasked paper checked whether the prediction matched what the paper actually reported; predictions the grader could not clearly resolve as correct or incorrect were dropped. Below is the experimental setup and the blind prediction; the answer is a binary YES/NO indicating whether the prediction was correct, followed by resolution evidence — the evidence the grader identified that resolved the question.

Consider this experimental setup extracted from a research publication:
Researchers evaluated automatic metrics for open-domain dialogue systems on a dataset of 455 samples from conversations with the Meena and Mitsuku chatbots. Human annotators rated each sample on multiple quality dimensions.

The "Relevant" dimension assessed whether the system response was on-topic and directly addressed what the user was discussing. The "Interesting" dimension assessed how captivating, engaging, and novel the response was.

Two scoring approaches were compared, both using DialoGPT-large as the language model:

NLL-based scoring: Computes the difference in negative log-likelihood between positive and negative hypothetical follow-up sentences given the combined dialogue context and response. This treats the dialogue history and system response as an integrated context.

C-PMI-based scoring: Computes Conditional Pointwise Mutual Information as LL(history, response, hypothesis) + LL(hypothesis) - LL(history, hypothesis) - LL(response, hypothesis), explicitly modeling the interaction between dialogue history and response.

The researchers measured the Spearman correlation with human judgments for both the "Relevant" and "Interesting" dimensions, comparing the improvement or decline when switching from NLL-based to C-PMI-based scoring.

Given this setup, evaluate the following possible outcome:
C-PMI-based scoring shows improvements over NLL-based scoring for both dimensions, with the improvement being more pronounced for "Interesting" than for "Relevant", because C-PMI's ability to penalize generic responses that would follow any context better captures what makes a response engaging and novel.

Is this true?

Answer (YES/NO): NO